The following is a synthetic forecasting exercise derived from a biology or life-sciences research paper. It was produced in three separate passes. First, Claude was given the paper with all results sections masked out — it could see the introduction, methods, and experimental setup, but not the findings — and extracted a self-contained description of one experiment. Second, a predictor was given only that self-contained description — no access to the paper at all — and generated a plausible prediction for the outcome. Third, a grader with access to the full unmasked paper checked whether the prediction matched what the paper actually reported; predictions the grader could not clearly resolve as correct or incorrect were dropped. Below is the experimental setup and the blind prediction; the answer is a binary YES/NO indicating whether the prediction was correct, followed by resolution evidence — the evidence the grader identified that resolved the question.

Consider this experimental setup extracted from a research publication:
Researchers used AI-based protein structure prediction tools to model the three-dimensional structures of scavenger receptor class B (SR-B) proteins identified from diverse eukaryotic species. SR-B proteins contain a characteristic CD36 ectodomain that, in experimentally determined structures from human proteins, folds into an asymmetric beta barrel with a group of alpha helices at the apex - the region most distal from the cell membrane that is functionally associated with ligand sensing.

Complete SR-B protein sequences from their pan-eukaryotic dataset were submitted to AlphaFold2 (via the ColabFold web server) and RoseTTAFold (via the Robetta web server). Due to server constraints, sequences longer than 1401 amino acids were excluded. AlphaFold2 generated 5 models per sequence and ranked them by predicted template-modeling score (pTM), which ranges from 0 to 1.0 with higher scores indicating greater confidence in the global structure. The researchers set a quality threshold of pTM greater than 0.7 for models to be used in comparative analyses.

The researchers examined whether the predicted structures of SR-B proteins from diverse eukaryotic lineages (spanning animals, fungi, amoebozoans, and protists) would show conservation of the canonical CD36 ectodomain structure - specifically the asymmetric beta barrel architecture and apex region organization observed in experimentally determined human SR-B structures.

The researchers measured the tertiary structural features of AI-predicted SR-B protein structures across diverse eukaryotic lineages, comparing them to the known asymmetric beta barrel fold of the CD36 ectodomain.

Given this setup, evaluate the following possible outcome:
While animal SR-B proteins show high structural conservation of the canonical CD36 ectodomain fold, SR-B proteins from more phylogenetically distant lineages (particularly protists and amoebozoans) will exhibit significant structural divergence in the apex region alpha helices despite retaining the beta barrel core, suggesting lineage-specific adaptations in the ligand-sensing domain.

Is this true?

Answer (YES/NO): NO